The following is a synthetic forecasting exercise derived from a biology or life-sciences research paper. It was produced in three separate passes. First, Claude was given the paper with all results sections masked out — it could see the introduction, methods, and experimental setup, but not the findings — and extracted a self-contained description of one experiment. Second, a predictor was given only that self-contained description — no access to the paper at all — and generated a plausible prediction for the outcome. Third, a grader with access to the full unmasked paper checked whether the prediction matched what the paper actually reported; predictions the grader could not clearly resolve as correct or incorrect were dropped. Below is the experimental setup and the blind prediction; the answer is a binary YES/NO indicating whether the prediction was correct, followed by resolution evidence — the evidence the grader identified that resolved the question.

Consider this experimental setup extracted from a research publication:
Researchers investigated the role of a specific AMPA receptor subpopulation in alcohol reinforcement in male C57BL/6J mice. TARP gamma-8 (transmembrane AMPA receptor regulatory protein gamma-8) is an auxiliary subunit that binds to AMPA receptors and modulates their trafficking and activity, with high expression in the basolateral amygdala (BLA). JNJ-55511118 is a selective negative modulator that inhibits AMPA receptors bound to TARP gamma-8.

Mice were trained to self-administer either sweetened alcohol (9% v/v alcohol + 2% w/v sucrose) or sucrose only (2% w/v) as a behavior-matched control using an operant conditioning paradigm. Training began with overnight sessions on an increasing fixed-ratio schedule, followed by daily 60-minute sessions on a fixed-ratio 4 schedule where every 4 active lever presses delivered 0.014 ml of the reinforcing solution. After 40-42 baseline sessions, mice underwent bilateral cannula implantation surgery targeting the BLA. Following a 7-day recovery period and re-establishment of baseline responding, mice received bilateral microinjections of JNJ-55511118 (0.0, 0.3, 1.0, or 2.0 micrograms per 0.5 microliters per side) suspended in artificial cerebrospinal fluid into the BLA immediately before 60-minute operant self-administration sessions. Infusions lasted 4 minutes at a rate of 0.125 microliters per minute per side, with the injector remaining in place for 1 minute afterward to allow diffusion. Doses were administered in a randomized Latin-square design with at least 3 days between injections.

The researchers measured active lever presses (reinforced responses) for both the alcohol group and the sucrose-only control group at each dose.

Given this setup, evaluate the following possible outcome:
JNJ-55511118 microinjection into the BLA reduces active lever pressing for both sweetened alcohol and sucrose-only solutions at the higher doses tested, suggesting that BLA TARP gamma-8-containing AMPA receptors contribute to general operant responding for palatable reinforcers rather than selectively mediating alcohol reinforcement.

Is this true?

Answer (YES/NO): NO